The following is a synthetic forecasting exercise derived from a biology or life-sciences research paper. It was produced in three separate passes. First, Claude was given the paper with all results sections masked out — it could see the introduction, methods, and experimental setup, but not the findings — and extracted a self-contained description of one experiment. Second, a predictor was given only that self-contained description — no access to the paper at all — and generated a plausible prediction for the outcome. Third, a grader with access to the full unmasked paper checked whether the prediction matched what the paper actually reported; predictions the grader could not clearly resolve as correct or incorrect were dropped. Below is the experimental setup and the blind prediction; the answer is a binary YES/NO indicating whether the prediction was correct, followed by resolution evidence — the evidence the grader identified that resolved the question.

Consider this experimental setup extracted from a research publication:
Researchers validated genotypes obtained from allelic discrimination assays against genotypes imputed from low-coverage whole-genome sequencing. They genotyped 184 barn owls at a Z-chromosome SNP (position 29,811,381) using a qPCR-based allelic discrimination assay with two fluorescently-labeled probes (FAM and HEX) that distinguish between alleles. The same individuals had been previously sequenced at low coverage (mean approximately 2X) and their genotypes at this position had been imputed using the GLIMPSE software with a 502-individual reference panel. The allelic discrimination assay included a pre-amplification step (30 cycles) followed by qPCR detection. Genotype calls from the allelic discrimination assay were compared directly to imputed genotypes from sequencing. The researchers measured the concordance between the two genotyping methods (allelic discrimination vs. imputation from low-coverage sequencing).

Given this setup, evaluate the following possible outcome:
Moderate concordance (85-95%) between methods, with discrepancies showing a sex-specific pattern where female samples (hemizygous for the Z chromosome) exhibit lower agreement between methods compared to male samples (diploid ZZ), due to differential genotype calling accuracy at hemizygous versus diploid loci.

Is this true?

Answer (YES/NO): NO